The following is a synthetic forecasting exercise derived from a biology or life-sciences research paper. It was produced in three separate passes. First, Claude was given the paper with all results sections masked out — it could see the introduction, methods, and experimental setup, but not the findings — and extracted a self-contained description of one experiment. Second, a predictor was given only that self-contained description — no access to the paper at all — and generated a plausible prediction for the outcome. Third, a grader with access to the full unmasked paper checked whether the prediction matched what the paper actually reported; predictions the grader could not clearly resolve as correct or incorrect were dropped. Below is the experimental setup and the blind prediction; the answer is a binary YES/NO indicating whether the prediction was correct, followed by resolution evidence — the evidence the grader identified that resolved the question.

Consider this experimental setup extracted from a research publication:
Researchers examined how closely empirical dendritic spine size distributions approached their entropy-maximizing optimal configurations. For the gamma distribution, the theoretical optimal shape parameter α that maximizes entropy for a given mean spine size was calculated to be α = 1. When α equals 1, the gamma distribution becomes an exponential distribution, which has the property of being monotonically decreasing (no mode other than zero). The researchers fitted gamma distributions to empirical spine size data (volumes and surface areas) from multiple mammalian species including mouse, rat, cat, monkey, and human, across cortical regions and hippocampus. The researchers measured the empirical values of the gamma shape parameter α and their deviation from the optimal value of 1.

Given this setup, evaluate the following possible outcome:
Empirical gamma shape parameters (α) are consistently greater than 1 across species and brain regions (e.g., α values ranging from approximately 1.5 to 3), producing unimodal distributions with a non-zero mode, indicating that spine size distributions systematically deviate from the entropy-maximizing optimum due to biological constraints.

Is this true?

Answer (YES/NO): NO